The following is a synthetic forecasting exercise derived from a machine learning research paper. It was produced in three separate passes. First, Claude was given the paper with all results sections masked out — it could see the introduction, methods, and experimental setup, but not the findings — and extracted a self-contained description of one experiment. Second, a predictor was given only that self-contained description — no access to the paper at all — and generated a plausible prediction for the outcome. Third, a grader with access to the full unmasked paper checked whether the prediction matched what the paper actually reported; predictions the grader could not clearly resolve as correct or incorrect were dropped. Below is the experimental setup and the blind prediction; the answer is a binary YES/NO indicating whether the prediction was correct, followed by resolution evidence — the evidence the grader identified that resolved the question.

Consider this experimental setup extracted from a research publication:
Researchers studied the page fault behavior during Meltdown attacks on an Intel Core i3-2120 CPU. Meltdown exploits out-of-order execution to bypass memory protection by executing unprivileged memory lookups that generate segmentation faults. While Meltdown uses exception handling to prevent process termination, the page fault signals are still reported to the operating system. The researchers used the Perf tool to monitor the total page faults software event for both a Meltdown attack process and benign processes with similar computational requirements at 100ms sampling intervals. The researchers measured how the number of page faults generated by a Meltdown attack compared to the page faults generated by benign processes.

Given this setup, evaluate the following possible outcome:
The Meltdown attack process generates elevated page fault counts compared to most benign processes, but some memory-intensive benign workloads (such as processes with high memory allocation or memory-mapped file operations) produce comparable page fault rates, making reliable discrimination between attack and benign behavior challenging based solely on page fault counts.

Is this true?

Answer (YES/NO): NO